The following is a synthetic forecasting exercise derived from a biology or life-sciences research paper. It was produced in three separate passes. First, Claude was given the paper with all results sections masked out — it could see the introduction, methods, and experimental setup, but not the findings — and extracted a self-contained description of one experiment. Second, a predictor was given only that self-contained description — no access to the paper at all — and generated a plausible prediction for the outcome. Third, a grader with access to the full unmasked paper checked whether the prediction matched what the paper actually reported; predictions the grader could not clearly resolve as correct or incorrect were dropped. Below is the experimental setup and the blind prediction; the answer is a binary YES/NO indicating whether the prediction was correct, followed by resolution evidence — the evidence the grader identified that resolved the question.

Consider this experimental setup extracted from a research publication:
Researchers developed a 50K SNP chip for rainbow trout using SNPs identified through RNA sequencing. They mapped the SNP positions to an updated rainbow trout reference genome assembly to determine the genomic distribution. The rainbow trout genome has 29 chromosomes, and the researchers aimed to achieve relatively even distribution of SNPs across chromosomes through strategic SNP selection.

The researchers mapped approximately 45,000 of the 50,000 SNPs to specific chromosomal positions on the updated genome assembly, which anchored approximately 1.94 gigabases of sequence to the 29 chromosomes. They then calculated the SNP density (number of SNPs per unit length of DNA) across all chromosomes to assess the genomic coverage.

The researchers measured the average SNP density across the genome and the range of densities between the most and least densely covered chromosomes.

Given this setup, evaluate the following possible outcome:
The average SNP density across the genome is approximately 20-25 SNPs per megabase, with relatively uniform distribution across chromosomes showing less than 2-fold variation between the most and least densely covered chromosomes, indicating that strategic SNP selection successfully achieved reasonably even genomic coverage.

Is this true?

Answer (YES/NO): YES